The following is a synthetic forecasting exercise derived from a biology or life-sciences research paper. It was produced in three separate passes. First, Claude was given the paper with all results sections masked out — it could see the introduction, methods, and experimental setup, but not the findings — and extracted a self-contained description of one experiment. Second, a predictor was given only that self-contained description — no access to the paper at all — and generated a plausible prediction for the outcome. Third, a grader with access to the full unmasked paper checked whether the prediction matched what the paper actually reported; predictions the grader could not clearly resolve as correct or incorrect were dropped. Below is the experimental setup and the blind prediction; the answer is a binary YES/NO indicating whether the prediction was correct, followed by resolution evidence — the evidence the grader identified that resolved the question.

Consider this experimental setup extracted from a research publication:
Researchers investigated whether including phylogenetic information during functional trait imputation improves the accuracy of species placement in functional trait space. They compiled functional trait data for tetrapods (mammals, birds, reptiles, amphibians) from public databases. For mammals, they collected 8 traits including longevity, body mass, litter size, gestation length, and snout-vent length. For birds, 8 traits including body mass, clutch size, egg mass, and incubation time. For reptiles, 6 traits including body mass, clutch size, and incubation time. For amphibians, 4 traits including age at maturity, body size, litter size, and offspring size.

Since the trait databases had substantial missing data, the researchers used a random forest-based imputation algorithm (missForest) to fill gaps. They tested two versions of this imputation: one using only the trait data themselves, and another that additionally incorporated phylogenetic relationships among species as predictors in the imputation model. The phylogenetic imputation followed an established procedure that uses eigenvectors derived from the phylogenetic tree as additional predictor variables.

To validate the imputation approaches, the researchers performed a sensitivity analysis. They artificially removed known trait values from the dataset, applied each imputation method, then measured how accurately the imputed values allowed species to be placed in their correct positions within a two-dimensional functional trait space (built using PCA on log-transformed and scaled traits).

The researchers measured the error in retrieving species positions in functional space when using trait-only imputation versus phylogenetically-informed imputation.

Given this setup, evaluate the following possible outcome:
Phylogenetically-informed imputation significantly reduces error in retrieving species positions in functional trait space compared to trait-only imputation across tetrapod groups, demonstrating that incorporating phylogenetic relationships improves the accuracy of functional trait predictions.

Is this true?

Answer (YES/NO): YES